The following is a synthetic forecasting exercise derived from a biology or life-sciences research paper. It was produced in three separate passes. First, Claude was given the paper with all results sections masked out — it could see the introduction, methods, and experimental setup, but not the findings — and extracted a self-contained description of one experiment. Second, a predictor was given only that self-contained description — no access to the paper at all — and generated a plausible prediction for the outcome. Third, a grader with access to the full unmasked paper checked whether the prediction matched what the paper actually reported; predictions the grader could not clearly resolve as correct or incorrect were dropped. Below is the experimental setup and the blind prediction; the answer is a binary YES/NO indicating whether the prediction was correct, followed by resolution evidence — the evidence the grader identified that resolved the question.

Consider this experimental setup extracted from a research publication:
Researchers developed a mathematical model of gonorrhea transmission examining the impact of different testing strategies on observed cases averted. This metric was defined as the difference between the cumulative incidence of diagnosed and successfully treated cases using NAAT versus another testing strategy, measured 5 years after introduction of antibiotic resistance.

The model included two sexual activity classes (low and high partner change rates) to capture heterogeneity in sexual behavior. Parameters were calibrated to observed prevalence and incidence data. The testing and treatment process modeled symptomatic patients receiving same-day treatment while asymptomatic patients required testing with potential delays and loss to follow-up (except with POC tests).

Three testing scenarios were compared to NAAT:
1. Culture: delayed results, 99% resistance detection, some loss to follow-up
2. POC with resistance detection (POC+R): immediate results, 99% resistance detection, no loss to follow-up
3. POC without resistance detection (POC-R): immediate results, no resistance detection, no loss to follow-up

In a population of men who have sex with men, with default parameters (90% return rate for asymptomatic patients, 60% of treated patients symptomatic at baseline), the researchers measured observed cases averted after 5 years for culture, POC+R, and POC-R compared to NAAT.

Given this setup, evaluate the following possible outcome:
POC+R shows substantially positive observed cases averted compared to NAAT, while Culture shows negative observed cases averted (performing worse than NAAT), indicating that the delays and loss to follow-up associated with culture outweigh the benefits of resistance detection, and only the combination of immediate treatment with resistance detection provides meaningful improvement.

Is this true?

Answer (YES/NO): NO